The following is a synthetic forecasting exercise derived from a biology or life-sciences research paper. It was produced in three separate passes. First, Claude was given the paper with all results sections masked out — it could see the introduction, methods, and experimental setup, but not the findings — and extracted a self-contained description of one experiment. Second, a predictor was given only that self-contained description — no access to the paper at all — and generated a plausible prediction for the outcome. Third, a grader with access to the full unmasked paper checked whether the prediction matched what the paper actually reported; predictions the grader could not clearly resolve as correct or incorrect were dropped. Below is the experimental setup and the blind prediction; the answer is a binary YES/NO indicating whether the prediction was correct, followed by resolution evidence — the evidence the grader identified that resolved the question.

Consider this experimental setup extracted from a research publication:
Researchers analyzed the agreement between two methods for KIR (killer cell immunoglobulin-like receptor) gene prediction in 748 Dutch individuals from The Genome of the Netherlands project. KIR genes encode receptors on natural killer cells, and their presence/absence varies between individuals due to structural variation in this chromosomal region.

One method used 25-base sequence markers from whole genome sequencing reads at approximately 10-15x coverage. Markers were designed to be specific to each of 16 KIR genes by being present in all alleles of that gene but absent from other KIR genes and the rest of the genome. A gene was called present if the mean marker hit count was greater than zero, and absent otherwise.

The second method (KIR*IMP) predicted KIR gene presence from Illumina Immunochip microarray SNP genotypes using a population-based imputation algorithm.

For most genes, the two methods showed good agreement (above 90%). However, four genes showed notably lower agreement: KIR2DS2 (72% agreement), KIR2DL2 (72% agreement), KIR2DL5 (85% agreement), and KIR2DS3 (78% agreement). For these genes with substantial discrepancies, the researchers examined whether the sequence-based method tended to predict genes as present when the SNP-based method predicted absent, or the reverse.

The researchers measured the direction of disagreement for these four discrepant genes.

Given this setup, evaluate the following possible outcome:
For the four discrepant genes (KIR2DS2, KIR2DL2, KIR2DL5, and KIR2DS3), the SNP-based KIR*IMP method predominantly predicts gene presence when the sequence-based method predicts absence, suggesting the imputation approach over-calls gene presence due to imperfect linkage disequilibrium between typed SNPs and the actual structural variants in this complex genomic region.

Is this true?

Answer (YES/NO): NO